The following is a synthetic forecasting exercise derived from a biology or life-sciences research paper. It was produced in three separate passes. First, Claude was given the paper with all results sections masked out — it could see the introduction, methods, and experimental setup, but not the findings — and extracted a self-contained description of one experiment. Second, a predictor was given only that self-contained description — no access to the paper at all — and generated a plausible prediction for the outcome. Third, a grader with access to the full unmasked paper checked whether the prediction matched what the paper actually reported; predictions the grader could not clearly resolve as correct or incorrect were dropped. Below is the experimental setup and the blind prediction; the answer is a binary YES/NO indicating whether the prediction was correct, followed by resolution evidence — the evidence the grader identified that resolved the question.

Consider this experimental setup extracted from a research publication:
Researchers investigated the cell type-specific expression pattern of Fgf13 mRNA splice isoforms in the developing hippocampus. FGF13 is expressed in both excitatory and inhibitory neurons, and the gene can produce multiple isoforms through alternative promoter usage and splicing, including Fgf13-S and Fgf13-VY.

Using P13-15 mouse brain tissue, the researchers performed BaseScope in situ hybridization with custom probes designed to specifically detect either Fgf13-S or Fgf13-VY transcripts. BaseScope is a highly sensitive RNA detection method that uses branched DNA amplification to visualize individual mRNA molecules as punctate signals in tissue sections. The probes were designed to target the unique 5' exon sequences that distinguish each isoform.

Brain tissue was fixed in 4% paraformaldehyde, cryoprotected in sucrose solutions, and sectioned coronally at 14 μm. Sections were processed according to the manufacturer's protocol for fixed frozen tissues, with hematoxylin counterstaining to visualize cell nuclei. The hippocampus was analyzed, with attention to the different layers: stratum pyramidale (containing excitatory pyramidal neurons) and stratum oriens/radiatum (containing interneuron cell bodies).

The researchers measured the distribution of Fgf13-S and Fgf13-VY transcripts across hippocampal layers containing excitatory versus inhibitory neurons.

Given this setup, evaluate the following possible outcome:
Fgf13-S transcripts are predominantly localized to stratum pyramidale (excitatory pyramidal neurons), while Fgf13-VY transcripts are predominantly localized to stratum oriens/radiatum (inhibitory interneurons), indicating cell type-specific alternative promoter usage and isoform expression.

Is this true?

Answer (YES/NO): YES